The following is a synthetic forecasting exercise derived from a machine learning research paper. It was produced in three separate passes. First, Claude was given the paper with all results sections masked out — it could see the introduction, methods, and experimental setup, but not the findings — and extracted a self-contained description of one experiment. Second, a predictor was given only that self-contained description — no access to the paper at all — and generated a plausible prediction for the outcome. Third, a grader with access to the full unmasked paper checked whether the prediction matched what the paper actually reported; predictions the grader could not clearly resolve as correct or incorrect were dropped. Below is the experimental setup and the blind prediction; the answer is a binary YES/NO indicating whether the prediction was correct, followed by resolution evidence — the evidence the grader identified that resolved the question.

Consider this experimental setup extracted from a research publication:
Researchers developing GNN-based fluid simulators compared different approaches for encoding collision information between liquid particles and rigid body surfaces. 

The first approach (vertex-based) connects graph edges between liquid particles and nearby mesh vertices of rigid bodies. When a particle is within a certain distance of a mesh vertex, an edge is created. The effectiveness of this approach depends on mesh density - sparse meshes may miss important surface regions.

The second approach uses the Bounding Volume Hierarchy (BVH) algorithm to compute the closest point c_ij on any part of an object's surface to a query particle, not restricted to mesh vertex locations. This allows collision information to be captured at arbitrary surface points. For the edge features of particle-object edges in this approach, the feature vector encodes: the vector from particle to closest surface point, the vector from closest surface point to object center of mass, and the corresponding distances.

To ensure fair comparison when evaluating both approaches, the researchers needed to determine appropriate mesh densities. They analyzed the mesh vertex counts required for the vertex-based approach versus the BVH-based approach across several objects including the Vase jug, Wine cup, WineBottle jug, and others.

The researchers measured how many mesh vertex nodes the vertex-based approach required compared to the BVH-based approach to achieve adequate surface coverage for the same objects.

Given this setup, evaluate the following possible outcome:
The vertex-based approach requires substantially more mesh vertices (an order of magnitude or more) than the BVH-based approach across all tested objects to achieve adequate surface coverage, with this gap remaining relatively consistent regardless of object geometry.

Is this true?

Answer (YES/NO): NO